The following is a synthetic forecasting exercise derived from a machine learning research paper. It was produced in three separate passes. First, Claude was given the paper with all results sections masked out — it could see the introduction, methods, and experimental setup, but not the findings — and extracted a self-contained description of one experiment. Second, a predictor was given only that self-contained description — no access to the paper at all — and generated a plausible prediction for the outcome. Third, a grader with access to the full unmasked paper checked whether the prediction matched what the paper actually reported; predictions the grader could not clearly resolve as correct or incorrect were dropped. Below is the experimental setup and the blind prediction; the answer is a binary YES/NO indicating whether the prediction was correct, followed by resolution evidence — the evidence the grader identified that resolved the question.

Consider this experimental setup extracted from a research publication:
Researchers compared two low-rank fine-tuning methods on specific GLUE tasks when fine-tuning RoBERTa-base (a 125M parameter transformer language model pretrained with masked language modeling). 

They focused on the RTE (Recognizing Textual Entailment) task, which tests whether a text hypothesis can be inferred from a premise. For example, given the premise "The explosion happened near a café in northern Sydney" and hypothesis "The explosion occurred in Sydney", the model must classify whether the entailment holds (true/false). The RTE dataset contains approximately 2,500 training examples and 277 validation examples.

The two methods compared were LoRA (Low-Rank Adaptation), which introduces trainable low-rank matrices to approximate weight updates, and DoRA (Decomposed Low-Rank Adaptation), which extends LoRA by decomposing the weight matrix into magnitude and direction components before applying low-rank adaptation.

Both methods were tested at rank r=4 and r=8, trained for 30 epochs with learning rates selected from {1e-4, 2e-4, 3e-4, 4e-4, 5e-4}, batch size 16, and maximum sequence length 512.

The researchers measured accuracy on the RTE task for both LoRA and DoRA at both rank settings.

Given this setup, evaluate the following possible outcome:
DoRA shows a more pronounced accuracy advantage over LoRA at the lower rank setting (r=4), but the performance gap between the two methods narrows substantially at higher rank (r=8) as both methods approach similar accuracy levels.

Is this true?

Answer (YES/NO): YES